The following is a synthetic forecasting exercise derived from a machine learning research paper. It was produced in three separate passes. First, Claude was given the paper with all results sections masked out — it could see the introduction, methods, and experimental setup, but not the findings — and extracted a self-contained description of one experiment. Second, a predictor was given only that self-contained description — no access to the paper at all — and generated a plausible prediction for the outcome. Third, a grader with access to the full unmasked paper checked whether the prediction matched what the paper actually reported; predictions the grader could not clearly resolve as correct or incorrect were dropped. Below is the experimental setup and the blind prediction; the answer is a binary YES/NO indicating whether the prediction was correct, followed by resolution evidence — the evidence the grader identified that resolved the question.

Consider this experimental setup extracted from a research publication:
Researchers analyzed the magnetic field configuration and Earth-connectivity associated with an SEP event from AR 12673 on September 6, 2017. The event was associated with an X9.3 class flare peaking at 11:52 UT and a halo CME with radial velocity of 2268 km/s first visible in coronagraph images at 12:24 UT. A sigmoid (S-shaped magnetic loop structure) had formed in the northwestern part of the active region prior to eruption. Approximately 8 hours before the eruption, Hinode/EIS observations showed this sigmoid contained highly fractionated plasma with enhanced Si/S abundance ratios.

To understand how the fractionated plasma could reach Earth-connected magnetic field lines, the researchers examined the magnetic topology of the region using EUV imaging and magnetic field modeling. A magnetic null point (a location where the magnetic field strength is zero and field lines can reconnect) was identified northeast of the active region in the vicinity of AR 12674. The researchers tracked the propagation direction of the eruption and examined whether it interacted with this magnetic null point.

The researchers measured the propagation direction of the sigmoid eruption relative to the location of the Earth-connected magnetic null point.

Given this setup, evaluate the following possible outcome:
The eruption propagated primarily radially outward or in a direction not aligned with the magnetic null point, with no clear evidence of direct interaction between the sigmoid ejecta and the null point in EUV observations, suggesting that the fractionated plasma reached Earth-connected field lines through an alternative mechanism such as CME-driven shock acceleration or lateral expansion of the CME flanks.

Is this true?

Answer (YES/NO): NO